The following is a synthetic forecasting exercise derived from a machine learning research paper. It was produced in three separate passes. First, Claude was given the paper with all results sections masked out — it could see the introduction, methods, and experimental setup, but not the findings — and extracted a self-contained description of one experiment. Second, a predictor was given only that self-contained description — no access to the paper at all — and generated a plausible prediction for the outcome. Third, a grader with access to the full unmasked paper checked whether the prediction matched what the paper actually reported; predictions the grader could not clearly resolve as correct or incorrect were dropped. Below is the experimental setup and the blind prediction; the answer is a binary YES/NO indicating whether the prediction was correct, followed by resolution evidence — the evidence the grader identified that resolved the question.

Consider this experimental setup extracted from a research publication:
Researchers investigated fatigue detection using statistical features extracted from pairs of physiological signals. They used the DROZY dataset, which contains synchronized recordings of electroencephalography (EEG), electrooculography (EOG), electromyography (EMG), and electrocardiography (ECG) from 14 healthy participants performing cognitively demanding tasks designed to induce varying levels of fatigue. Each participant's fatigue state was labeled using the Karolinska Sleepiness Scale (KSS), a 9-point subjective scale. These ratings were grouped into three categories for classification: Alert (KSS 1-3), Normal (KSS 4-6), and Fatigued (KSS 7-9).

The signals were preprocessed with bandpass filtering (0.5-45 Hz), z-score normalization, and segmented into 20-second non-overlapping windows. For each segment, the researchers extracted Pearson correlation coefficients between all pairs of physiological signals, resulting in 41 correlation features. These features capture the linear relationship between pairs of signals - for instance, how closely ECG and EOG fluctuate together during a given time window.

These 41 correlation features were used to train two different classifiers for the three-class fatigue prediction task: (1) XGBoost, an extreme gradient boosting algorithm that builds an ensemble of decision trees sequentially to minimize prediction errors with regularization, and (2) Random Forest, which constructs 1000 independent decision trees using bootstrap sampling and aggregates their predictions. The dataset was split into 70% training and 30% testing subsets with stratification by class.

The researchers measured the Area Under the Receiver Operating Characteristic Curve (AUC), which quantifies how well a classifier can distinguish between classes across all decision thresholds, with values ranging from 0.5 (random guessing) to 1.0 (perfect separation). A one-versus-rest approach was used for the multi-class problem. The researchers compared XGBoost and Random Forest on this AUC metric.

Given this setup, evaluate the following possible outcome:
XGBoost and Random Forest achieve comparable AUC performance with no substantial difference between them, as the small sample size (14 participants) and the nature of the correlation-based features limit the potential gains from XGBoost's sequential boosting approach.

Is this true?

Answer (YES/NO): NO